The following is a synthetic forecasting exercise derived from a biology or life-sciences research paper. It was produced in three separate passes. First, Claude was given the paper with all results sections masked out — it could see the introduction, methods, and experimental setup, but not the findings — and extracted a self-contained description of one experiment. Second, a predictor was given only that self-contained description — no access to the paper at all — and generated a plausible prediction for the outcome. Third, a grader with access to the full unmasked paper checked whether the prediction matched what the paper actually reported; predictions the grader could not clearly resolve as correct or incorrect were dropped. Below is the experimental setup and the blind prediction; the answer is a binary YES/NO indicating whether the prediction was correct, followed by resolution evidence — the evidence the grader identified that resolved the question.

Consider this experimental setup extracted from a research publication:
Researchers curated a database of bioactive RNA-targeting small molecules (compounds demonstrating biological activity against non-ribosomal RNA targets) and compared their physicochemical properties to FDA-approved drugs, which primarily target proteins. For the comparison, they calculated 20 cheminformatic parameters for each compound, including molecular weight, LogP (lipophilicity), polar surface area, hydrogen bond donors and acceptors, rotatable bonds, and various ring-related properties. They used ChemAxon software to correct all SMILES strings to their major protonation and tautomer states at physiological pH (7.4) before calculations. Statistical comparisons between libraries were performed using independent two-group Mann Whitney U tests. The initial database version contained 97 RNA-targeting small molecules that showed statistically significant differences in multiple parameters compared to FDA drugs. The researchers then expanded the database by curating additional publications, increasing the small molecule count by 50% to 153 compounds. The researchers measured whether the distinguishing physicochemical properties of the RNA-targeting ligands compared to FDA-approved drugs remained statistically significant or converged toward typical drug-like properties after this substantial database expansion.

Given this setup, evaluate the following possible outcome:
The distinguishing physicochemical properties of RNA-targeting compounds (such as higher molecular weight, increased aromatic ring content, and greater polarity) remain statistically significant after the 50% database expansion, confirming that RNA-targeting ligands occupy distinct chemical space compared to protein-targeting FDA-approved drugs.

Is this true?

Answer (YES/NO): YES